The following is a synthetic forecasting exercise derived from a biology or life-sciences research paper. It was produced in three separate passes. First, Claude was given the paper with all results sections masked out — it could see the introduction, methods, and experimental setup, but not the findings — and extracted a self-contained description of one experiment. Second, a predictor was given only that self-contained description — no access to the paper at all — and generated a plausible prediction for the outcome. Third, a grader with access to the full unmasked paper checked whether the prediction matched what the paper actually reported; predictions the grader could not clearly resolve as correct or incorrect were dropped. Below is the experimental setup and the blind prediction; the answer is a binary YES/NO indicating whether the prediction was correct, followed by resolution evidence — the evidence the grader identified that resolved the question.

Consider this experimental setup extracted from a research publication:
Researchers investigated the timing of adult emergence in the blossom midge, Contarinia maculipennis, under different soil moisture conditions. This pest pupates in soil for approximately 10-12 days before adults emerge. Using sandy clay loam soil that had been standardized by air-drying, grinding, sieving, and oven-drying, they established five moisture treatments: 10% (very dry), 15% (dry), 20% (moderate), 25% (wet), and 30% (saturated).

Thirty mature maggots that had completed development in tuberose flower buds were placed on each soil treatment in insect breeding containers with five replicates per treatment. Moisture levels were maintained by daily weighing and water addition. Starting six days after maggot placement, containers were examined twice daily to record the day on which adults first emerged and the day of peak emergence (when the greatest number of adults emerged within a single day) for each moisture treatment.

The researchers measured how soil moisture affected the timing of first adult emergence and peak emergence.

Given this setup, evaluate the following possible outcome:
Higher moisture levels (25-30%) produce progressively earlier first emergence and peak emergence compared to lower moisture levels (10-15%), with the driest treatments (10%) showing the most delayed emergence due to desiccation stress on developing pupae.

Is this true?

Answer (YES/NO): NO